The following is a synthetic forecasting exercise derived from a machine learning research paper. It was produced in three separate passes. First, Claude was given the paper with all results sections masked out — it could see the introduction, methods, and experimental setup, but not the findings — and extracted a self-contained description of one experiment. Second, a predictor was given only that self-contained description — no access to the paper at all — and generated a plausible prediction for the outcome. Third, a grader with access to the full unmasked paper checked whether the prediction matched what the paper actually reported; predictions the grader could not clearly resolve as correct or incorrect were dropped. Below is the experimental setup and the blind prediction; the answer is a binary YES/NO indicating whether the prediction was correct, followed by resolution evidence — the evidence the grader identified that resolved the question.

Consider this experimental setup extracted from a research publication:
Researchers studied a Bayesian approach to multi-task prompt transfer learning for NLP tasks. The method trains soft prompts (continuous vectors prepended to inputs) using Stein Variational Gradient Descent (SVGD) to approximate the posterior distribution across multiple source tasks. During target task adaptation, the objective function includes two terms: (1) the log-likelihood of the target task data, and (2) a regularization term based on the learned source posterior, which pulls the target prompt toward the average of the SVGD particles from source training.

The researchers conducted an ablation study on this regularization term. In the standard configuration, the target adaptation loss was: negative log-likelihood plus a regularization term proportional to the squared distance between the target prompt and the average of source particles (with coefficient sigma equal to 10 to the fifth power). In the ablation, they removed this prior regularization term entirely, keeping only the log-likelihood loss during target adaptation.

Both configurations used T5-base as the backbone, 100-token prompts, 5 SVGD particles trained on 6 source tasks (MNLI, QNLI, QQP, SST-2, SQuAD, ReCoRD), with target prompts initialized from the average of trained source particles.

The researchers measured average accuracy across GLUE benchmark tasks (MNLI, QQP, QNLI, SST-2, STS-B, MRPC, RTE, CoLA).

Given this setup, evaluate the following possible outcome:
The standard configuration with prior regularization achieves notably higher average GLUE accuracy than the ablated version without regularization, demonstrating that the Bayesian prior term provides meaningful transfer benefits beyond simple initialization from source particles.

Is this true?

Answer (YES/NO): YES